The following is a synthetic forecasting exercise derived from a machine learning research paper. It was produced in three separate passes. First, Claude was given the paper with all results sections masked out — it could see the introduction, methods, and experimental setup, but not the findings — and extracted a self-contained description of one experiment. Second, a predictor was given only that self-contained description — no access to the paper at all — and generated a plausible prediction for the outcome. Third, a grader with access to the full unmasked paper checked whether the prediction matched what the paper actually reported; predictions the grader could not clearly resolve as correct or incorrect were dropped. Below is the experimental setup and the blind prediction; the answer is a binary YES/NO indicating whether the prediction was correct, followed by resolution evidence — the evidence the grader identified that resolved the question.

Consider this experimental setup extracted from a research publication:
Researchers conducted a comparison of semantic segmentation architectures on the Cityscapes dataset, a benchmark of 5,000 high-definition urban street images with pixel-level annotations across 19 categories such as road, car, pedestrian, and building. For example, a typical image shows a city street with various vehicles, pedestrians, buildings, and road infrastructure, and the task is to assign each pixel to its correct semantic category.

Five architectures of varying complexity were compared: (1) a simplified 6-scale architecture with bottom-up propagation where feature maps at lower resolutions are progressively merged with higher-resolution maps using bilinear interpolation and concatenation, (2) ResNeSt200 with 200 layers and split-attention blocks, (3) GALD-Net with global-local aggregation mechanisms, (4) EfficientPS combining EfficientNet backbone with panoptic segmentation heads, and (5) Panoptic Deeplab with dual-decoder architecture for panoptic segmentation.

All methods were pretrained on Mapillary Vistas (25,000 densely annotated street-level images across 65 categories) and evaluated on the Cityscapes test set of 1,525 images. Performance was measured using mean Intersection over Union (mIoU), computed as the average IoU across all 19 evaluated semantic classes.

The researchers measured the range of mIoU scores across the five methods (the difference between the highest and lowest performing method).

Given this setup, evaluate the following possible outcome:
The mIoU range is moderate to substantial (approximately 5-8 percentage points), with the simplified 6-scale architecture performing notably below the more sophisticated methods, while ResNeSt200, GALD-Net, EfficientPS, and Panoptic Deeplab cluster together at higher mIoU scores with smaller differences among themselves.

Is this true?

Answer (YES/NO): NO